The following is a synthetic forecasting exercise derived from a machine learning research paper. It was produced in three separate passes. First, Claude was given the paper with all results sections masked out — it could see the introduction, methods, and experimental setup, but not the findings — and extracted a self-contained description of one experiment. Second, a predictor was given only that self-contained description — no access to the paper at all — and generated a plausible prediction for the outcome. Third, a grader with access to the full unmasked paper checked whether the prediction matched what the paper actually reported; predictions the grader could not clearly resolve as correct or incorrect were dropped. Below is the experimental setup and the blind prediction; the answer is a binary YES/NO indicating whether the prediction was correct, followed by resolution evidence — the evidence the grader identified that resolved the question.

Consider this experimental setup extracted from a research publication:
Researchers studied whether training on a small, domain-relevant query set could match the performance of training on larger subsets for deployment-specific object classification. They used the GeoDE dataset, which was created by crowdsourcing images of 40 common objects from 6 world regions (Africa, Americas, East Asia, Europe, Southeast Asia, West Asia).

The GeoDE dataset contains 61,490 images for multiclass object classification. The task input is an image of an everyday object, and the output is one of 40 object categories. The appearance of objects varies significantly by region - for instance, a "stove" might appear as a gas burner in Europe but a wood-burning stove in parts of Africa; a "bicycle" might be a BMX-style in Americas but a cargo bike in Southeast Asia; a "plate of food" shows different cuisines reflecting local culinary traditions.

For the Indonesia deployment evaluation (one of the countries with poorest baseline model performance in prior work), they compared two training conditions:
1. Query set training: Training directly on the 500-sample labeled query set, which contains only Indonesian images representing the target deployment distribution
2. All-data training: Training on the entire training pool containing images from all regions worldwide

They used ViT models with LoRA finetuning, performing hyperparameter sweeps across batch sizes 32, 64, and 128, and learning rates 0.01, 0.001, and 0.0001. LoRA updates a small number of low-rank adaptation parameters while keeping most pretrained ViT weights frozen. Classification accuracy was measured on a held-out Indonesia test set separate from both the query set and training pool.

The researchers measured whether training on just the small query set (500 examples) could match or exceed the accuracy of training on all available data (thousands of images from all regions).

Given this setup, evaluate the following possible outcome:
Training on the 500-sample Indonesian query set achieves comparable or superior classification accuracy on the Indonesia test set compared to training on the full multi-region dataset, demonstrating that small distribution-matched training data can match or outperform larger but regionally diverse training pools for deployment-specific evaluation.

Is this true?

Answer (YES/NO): NO